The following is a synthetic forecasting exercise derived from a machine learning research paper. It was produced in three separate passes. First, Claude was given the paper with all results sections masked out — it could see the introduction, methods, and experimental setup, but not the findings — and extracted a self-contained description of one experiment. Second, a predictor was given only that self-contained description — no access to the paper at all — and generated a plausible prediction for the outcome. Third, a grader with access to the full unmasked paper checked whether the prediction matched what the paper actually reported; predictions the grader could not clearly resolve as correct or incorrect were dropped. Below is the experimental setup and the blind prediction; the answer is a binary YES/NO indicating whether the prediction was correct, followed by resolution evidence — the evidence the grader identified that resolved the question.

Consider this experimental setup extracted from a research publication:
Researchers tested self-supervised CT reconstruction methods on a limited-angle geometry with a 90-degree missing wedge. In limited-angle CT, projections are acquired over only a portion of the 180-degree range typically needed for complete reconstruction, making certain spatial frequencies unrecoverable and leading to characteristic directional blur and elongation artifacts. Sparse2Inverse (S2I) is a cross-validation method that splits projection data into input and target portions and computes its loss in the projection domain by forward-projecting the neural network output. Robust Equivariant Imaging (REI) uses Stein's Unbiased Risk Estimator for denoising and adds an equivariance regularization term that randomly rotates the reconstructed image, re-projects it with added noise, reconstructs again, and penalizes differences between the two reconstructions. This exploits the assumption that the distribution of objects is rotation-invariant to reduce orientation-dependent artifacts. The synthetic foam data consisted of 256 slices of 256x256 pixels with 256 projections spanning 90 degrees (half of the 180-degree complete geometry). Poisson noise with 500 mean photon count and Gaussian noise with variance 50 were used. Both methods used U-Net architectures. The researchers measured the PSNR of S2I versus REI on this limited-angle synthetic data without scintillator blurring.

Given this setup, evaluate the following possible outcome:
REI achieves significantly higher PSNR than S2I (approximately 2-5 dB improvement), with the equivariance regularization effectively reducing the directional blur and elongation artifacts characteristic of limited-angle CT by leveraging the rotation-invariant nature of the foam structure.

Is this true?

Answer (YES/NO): NO